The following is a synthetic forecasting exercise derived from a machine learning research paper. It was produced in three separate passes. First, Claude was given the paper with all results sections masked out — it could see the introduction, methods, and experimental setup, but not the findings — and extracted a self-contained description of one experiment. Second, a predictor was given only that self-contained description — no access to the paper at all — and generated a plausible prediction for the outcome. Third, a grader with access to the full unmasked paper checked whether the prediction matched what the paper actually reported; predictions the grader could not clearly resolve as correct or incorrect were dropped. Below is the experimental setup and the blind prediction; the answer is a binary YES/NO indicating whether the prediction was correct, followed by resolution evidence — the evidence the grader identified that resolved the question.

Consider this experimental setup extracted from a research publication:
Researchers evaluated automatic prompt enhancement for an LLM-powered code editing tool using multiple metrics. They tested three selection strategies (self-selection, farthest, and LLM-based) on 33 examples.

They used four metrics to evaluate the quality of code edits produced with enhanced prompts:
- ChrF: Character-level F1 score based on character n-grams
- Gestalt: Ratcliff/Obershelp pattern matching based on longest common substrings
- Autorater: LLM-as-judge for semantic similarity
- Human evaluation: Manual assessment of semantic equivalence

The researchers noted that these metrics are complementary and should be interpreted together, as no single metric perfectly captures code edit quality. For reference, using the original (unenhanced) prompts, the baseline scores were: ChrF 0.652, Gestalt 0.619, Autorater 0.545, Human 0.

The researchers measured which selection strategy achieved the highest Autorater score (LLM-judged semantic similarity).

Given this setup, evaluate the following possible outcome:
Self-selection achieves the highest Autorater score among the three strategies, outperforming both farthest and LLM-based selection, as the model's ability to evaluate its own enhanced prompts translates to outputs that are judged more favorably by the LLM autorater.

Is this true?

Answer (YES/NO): NO